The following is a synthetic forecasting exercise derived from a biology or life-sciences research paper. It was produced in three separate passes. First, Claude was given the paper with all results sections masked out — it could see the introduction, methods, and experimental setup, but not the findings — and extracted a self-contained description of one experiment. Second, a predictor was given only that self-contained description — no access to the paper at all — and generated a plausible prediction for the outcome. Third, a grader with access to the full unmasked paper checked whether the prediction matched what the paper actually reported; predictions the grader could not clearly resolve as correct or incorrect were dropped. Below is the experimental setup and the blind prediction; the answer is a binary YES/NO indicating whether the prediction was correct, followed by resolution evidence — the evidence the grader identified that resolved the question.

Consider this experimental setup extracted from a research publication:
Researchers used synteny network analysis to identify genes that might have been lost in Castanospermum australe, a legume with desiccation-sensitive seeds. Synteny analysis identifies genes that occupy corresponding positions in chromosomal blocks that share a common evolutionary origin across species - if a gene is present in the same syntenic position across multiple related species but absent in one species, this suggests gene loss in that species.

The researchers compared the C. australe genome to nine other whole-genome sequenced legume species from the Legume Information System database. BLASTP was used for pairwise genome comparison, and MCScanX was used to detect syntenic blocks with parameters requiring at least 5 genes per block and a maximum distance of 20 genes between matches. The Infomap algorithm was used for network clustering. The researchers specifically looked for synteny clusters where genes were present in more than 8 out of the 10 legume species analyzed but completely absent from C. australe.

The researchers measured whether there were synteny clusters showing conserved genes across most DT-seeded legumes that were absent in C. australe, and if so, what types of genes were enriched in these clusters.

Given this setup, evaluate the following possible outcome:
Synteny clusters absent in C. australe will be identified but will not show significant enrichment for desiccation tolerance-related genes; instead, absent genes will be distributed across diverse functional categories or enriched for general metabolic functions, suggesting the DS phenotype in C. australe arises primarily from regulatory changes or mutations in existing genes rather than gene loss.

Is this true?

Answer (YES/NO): YES